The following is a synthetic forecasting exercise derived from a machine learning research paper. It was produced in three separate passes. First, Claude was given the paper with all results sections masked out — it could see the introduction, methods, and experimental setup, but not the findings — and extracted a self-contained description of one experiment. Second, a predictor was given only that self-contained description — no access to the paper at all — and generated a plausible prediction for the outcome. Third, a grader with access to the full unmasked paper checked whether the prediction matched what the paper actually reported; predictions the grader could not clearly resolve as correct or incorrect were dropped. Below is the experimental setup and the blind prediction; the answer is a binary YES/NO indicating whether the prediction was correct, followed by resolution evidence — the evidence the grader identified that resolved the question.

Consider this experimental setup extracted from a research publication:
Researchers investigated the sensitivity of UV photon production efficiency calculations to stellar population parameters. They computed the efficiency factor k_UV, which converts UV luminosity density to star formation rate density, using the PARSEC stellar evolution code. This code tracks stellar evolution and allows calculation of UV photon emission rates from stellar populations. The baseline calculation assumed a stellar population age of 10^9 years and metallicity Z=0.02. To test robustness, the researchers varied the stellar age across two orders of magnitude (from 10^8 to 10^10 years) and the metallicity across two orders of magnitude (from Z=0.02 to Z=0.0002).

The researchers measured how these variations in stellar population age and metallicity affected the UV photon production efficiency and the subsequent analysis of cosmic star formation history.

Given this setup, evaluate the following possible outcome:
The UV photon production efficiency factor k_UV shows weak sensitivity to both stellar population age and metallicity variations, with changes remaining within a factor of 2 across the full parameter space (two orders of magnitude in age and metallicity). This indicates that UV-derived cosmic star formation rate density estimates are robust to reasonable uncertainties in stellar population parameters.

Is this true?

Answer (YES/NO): YES